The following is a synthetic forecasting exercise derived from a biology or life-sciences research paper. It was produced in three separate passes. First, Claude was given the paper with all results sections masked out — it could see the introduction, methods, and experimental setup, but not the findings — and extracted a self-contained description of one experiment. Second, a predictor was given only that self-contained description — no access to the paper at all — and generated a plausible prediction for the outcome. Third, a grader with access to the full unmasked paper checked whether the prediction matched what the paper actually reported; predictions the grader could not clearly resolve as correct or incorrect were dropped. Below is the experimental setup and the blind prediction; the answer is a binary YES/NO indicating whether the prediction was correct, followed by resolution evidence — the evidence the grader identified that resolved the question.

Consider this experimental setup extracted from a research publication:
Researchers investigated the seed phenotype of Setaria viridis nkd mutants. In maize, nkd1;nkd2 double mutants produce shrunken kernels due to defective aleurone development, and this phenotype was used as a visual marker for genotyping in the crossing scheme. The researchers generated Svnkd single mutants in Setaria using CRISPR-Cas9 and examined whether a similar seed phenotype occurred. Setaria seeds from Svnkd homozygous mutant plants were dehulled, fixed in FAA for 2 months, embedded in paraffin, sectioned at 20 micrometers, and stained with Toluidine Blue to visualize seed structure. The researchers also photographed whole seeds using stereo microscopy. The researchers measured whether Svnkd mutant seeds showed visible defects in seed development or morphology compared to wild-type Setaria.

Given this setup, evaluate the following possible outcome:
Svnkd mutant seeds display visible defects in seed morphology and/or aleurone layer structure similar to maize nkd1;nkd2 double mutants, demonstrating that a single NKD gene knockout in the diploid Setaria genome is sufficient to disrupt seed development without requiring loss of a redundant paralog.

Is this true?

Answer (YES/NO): NO